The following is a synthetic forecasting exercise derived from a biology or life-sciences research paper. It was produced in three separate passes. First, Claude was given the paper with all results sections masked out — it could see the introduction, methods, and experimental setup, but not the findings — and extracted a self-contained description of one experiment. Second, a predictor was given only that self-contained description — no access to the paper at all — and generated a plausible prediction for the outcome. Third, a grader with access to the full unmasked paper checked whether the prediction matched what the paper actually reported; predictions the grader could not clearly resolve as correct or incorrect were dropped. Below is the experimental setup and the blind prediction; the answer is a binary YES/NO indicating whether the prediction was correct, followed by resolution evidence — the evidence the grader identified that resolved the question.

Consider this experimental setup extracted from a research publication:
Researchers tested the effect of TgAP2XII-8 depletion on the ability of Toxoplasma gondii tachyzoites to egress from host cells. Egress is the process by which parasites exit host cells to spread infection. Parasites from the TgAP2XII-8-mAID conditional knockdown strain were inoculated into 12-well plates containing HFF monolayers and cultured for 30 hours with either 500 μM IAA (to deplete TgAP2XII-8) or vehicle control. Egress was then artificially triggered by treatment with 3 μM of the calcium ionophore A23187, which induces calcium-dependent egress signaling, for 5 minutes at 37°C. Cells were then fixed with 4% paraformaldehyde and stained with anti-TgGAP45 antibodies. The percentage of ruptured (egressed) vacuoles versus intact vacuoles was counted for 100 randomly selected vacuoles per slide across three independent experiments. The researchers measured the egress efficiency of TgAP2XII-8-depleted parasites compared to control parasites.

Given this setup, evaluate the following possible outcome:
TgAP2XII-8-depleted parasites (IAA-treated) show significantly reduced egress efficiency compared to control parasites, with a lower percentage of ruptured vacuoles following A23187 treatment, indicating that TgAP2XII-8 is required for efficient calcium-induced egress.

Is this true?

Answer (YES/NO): YES